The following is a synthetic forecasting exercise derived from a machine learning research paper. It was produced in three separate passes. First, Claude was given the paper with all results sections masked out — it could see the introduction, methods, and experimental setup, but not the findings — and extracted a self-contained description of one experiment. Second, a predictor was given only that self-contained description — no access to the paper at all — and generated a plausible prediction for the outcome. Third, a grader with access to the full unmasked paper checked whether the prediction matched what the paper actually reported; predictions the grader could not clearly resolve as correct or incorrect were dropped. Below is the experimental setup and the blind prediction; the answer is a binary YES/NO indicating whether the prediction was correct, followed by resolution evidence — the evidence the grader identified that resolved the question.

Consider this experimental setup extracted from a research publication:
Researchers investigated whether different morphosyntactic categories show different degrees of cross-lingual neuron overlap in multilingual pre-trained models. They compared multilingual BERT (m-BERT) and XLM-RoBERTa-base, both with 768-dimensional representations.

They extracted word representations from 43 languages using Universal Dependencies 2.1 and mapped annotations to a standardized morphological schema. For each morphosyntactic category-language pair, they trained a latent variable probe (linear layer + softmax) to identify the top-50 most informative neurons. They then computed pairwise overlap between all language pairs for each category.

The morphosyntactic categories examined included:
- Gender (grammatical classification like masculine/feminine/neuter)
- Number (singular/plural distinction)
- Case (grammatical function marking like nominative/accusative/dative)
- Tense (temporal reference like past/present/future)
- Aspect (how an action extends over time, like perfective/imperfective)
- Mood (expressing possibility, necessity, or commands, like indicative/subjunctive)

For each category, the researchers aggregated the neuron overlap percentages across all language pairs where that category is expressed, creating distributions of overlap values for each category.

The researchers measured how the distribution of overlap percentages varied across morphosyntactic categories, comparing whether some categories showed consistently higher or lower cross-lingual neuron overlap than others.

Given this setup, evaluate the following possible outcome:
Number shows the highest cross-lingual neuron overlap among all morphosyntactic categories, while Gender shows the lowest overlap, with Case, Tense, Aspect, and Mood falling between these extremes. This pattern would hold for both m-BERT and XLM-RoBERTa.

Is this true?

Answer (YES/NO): NO